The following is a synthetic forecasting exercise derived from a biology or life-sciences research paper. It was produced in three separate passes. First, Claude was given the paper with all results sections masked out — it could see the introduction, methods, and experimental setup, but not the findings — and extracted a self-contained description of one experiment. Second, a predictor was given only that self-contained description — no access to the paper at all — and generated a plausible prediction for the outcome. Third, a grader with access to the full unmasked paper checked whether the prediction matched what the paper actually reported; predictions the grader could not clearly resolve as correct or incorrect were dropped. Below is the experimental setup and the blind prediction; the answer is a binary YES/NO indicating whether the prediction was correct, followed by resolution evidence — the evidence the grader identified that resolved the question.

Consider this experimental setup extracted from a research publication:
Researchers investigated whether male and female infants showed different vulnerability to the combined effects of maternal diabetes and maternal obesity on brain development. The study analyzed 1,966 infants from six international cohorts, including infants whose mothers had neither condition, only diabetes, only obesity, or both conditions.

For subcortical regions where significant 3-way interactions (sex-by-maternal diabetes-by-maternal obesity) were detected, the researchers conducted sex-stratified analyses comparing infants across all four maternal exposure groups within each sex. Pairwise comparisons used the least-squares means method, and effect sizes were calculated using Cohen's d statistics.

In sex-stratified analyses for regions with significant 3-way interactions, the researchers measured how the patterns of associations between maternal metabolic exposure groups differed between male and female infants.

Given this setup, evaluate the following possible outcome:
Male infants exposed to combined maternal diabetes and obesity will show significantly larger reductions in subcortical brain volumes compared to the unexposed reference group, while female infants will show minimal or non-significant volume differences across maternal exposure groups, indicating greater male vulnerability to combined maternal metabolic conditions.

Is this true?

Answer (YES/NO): NO